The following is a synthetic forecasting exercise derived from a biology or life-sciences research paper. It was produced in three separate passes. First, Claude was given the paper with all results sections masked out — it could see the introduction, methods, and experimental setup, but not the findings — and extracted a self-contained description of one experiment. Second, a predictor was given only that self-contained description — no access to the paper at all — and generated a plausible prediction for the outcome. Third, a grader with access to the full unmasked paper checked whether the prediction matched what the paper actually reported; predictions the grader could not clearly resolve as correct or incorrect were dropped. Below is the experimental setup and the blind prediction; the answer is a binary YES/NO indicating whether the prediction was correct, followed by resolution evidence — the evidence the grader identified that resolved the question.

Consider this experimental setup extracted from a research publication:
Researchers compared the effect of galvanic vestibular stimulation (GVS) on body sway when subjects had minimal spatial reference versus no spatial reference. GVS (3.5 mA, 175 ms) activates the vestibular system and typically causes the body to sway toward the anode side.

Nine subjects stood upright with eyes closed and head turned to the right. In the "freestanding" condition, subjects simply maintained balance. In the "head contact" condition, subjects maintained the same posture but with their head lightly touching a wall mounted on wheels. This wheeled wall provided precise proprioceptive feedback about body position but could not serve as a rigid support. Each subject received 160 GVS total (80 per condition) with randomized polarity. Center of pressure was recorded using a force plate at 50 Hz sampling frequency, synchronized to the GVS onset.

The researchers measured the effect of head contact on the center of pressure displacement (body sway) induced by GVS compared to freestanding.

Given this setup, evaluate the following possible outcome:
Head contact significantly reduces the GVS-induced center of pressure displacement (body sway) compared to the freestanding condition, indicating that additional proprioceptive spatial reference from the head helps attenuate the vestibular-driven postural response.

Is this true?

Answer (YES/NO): YES